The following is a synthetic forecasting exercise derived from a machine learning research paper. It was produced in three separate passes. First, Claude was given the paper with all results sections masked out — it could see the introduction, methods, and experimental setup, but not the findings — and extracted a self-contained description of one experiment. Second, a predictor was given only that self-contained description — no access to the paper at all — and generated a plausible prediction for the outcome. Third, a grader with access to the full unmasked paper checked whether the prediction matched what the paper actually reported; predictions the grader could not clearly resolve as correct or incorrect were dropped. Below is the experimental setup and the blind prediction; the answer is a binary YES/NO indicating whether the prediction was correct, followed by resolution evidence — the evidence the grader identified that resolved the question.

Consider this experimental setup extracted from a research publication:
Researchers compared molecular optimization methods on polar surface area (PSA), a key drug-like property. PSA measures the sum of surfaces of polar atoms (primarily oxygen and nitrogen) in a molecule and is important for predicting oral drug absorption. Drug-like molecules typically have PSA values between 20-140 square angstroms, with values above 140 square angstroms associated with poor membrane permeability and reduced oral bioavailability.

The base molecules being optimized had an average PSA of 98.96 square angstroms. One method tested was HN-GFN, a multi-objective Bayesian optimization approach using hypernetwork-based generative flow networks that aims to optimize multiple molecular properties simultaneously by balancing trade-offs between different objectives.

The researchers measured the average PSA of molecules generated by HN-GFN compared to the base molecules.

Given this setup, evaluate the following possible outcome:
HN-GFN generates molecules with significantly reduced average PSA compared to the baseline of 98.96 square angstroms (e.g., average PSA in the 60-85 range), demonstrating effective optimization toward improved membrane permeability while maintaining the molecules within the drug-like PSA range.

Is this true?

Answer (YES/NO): NO